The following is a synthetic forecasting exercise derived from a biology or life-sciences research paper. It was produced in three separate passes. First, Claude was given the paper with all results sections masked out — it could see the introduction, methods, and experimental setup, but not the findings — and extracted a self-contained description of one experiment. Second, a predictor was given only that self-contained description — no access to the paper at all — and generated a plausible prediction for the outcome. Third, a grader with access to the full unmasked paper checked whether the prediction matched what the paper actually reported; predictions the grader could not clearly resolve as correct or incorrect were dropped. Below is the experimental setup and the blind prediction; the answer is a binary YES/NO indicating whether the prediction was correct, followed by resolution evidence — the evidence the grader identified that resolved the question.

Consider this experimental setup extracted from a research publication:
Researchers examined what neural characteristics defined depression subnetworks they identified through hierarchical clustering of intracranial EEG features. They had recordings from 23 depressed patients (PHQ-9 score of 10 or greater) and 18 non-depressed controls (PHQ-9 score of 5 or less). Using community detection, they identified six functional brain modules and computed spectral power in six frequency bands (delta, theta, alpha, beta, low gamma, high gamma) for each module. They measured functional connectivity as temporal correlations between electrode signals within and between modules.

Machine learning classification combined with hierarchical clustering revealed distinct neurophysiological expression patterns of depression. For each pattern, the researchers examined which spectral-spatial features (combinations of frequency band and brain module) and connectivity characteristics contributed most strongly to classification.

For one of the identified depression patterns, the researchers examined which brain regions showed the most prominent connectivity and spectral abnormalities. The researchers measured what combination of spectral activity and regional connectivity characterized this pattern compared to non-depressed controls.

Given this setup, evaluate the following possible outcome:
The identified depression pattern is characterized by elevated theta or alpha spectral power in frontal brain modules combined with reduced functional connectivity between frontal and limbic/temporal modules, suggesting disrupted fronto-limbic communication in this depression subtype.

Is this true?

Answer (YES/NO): NO